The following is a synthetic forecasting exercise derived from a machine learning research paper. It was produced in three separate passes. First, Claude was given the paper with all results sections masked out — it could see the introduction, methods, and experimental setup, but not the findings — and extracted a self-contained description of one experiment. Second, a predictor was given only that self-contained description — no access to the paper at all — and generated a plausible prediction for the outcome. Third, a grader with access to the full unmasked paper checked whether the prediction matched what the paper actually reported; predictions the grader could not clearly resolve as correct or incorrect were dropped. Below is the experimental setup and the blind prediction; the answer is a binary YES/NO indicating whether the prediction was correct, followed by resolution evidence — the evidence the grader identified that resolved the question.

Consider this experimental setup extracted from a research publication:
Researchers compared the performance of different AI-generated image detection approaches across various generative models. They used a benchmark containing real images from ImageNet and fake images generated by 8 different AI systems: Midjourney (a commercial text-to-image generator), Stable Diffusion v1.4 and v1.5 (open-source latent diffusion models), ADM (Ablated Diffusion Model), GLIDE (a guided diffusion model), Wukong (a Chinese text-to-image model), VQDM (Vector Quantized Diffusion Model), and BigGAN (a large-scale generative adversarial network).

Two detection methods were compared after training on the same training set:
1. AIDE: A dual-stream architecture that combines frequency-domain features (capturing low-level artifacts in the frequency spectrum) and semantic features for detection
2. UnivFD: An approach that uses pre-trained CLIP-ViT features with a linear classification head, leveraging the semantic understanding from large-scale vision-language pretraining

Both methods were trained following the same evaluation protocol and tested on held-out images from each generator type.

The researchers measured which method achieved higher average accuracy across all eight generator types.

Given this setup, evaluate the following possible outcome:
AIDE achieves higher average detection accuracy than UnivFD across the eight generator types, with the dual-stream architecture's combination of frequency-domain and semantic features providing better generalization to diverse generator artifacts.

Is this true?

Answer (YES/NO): YES